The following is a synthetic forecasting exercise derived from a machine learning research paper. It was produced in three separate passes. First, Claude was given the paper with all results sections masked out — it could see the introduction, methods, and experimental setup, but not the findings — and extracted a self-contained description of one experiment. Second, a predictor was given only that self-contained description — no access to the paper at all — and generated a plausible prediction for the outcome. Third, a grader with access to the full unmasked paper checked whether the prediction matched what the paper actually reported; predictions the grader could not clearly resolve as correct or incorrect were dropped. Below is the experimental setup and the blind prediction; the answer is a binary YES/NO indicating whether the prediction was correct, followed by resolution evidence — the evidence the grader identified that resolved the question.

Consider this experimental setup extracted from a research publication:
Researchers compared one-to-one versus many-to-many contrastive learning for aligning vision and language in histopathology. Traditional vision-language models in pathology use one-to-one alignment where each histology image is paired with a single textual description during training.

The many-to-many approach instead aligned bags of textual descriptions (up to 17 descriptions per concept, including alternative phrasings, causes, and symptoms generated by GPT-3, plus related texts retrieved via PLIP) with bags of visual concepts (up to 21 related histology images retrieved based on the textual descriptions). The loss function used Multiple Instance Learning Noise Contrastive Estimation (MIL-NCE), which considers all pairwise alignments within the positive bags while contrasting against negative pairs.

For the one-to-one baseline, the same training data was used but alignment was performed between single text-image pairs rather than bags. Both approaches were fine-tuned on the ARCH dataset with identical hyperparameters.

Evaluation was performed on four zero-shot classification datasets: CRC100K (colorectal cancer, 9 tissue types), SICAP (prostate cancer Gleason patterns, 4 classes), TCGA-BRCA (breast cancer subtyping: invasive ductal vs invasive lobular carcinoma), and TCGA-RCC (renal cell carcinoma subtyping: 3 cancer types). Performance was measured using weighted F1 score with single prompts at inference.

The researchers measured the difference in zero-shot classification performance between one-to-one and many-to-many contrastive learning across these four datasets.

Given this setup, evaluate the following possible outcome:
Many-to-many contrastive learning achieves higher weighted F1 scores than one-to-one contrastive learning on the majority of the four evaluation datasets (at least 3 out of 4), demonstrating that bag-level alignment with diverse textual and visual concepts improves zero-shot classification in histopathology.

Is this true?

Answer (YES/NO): YES